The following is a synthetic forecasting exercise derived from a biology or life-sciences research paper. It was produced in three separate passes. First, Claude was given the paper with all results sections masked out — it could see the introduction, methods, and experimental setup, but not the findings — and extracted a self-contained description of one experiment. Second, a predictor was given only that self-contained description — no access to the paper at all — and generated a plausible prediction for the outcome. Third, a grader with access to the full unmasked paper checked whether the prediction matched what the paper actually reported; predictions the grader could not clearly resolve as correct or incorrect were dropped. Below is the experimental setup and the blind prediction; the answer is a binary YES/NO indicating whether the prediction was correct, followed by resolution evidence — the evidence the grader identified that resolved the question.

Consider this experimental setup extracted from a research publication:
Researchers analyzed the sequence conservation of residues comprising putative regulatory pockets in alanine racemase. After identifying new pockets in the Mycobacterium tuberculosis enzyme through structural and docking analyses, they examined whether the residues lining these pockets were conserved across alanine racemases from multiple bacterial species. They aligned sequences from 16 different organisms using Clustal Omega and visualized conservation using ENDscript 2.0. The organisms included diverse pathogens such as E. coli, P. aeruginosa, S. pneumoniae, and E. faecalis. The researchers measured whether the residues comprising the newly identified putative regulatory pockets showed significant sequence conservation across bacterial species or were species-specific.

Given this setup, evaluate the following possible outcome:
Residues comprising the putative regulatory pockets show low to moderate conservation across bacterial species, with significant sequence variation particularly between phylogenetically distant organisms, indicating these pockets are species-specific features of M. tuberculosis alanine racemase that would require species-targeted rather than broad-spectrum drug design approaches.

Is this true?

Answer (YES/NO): NO